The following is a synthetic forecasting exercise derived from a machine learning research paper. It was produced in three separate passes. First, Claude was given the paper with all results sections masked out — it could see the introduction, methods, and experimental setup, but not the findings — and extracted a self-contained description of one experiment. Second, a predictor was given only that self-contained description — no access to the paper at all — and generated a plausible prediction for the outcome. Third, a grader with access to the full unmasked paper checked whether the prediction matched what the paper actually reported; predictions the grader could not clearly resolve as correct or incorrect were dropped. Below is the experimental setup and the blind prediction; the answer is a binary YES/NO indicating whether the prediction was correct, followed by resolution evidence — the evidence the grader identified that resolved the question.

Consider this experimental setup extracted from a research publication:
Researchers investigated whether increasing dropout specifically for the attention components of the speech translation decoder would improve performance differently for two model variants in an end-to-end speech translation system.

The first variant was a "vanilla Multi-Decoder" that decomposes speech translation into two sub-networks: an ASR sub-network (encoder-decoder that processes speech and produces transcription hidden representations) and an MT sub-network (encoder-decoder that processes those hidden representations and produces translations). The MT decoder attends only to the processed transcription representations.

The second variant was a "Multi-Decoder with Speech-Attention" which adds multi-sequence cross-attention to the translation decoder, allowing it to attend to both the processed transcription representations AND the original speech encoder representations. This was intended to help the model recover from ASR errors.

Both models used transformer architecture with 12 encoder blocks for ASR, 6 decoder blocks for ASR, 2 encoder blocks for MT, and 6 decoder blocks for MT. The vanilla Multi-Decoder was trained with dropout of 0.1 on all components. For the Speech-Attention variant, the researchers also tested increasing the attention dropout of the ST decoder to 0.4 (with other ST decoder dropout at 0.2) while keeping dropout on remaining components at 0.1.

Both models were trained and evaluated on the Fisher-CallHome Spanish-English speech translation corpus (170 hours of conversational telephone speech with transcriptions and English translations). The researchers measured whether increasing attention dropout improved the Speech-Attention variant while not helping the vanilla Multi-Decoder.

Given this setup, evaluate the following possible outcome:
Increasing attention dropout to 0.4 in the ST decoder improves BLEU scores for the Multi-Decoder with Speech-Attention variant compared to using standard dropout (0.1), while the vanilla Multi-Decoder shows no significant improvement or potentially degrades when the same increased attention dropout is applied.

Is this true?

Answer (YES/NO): YES